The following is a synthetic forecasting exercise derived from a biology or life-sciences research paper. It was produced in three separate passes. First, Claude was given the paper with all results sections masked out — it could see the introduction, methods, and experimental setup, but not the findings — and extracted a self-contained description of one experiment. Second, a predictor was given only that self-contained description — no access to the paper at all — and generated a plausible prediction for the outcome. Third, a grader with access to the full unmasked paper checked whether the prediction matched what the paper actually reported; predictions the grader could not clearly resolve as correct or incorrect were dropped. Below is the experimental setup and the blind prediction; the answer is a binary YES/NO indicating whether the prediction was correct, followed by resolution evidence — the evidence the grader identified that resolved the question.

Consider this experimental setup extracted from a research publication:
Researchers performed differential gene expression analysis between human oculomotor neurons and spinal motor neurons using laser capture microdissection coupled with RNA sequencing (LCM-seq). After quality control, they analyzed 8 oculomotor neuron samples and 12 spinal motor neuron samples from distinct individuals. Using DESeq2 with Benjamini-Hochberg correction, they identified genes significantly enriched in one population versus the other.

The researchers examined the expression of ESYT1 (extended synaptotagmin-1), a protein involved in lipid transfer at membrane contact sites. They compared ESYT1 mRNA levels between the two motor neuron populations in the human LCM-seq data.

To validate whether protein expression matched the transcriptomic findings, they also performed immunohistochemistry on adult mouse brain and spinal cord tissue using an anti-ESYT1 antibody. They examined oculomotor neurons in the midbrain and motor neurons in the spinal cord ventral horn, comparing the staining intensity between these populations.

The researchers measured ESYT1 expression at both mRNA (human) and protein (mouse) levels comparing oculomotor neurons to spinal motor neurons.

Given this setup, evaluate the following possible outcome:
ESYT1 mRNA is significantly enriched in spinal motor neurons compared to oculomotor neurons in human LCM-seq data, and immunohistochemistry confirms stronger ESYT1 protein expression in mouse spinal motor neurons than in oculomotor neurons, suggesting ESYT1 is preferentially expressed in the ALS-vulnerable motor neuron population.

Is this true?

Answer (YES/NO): NO